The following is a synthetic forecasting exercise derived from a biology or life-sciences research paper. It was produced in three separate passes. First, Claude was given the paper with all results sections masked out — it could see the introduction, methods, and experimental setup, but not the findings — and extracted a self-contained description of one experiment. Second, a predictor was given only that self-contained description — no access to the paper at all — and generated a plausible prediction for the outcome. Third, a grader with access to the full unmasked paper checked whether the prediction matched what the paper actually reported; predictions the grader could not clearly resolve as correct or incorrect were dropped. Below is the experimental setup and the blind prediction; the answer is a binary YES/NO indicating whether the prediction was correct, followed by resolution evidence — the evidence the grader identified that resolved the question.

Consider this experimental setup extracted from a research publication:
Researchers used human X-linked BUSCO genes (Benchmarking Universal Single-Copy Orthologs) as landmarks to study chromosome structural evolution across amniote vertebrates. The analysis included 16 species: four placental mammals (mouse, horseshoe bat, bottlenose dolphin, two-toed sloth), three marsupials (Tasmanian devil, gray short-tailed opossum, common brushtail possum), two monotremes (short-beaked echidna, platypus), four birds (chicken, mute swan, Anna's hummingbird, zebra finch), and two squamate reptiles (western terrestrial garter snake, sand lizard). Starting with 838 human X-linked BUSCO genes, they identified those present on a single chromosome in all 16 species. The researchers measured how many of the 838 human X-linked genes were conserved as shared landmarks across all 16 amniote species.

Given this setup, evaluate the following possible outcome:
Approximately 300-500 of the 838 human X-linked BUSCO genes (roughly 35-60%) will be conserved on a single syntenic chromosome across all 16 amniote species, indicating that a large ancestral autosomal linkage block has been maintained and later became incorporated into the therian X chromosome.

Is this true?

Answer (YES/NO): NO